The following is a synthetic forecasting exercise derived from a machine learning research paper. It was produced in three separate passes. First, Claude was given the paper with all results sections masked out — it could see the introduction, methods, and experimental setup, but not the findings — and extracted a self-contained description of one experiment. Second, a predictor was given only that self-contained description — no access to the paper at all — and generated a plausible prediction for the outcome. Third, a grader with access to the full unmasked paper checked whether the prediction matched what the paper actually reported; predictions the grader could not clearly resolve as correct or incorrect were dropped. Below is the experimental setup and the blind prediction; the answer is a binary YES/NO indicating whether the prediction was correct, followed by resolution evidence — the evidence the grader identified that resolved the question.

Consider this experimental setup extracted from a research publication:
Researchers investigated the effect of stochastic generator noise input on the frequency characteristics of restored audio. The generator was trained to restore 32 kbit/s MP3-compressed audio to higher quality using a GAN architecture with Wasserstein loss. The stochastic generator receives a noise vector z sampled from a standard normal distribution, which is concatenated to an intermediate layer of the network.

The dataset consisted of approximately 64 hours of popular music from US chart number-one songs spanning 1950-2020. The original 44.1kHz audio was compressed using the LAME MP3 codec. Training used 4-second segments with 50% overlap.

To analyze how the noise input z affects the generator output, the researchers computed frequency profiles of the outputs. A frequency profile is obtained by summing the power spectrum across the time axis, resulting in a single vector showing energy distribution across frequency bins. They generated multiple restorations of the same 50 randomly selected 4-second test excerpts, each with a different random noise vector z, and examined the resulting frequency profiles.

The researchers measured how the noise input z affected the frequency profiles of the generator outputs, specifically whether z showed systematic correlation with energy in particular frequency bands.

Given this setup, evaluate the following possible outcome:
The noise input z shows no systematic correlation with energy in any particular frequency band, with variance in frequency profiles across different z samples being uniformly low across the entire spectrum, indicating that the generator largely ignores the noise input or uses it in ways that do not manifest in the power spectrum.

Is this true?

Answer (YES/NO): NO